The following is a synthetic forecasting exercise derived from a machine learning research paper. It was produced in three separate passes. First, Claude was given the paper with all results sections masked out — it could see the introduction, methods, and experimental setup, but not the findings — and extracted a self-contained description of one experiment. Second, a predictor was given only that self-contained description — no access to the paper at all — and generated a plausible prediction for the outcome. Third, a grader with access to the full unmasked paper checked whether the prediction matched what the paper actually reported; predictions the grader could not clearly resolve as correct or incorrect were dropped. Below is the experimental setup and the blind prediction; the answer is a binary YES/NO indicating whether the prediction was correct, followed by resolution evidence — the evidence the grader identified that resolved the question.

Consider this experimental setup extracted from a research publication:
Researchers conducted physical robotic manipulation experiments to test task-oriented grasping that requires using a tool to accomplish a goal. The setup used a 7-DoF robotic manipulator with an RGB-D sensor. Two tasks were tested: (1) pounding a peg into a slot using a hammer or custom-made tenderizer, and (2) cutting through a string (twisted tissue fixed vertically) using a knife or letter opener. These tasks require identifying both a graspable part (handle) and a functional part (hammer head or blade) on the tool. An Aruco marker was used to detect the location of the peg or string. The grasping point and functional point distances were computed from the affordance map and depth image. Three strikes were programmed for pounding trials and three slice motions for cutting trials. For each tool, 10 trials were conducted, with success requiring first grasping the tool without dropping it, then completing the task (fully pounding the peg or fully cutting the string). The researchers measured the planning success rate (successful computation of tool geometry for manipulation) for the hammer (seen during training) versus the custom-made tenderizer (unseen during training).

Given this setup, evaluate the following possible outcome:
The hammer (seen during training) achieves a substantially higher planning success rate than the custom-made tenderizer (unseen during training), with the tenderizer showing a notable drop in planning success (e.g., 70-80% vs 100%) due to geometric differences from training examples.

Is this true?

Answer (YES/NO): NO